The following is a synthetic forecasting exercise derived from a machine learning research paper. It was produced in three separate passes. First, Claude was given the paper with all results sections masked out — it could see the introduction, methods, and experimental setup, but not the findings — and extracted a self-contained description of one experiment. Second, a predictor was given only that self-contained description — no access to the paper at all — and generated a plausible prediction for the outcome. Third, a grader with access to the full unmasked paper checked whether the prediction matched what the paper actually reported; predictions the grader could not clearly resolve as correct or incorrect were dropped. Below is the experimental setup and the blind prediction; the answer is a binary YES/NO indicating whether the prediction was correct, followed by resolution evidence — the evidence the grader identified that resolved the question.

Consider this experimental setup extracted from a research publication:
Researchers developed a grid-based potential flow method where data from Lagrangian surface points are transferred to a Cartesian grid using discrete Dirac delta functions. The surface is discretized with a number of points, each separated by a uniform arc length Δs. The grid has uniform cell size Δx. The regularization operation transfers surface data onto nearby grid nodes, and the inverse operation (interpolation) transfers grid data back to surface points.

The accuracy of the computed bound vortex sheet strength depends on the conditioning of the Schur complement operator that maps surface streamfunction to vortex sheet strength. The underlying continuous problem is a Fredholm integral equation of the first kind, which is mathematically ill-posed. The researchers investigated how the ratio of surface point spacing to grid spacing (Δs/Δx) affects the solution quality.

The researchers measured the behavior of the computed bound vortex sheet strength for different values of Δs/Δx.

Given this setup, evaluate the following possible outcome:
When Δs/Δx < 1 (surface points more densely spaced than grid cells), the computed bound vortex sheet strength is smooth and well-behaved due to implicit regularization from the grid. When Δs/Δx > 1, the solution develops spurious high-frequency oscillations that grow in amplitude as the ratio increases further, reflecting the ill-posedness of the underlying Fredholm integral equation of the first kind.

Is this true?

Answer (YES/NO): NO